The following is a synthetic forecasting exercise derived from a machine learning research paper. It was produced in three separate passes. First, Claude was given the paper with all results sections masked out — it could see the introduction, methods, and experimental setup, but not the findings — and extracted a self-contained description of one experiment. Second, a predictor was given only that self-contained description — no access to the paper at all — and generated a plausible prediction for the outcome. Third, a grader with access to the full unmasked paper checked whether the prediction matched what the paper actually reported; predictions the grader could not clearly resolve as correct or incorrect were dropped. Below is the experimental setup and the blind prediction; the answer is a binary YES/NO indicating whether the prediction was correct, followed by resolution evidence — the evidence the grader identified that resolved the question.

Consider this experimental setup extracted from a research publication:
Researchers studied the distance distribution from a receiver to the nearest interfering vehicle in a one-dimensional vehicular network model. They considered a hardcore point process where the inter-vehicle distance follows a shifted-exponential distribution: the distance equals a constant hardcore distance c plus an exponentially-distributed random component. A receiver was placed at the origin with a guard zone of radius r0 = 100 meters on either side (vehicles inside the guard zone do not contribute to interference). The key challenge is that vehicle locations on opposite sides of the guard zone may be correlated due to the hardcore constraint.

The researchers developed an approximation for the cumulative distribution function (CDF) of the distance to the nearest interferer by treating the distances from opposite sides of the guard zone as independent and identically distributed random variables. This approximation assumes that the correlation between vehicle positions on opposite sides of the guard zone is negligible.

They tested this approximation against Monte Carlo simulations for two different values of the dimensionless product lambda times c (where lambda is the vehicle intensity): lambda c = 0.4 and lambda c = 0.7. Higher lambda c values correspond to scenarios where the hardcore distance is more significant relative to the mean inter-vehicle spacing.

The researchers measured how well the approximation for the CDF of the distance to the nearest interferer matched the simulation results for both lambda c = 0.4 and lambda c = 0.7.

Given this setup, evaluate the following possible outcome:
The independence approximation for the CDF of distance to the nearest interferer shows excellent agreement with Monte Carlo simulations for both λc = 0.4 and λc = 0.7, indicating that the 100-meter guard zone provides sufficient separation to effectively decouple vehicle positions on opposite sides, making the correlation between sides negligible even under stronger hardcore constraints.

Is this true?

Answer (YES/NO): YES